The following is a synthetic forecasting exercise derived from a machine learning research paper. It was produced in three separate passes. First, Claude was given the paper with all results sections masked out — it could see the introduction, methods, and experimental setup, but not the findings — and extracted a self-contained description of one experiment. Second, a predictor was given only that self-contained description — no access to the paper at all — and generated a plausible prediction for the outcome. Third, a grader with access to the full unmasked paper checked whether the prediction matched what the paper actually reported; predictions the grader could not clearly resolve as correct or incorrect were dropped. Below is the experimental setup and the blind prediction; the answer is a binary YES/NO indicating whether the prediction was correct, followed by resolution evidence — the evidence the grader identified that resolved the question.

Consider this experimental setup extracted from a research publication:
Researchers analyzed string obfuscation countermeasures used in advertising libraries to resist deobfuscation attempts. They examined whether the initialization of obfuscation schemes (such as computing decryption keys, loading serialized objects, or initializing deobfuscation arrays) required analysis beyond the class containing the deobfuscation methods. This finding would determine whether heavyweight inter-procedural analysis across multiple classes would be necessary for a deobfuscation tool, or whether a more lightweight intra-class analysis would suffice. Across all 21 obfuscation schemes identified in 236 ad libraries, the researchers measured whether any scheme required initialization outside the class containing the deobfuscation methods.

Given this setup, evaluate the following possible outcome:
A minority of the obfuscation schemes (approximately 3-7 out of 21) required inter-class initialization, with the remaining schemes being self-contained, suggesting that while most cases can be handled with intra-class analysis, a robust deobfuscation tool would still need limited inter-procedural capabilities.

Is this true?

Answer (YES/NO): NO